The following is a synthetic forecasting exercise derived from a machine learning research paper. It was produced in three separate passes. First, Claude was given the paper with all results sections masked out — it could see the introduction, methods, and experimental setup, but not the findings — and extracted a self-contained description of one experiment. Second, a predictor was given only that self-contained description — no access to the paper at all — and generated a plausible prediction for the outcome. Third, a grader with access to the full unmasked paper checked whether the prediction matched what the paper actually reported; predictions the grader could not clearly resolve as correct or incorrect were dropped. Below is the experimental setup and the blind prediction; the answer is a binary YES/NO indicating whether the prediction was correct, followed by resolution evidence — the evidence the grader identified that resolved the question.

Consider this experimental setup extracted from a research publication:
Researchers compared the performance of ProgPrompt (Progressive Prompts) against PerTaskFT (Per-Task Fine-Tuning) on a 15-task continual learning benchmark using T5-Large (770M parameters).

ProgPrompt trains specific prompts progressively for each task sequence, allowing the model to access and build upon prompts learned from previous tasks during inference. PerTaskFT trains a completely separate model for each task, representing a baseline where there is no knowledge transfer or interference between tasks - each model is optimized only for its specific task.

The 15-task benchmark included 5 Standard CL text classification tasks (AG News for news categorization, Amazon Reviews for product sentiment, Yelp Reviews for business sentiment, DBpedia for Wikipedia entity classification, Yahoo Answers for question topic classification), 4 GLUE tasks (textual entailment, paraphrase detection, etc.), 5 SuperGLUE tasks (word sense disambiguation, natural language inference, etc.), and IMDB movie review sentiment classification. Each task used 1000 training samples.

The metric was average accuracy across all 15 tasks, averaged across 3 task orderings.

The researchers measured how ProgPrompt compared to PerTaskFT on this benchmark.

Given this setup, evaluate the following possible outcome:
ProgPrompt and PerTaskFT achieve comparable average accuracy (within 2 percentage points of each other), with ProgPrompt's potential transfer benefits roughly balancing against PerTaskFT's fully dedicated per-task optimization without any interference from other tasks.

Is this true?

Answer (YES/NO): YES